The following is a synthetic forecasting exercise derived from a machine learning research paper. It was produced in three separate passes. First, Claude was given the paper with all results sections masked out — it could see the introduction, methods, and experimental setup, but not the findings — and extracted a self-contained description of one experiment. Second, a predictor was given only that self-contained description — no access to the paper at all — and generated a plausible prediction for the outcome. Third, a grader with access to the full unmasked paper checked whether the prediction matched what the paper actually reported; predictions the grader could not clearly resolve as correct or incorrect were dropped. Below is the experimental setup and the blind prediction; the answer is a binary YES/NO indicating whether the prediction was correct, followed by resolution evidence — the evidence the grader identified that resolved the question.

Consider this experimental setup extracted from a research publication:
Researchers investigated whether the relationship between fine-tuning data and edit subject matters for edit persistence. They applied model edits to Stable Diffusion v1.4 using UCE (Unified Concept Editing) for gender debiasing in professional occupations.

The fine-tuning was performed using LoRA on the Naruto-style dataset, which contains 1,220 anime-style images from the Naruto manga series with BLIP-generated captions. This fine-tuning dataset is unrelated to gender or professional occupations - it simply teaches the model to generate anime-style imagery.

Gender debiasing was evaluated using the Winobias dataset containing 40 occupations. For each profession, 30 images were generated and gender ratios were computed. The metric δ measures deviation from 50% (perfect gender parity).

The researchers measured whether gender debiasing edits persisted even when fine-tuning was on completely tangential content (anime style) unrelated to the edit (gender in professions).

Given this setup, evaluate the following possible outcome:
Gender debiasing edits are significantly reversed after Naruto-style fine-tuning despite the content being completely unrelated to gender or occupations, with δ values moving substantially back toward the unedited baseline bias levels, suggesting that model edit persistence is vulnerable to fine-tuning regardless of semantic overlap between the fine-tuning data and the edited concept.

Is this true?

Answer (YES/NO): NO